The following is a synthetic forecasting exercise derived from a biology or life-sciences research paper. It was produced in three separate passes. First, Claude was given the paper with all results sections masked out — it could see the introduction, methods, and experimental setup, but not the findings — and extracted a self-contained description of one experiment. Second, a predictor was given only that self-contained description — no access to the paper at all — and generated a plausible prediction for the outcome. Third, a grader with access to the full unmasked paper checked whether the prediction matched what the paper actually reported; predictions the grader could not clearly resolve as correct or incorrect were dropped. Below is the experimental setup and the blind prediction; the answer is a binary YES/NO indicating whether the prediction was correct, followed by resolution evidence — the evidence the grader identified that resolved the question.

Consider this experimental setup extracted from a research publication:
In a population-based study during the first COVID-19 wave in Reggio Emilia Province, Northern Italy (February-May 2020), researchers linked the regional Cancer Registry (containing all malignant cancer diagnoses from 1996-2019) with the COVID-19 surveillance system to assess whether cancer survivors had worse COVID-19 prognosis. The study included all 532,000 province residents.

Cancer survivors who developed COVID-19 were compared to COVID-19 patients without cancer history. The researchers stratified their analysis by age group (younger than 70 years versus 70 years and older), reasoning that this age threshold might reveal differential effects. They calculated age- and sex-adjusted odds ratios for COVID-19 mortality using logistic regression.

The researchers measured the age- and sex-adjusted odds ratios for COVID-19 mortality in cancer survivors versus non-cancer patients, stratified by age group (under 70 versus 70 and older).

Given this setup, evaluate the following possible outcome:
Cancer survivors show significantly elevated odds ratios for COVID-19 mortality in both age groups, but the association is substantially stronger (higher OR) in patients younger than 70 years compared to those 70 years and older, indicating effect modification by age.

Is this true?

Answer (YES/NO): NO